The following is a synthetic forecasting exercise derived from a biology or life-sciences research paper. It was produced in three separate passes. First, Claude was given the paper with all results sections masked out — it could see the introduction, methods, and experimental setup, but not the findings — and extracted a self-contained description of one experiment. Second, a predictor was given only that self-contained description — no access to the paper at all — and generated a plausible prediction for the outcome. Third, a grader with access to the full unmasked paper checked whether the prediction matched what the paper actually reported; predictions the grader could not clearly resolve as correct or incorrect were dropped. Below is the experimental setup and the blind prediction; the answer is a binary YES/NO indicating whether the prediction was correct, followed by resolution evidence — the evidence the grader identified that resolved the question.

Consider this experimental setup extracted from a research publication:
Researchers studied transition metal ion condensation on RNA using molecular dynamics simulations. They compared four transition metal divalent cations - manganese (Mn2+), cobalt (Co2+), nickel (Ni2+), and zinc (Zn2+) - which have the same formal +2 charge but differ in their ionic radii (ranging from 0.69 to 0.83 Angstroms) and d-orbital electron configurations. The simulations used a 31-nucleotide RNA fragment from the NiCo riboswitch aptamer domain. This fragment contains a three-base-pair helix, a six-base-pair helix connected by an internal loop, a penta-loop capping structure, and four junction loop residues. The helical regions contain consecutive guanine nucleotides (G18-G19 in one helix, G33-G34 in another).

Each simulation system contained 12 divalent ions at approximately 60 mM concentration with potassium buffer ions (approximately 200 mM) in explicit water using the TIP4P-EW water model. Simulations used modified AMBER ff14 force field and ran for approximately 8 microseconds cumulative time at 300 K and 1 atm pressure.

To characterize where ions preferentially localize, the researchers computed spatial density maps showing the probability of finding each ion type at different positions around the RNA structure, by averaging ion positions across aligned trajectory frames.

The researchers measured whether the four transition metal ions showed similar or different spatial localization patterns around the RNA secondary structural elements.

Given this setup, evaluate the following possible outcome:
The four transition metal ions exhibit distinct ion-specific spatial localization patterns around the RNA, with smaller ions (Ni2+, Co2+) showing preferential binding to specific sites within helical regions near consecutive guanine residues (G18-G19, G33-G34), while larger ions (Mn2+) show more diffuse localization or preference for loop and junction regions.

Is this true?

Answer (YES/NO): NO